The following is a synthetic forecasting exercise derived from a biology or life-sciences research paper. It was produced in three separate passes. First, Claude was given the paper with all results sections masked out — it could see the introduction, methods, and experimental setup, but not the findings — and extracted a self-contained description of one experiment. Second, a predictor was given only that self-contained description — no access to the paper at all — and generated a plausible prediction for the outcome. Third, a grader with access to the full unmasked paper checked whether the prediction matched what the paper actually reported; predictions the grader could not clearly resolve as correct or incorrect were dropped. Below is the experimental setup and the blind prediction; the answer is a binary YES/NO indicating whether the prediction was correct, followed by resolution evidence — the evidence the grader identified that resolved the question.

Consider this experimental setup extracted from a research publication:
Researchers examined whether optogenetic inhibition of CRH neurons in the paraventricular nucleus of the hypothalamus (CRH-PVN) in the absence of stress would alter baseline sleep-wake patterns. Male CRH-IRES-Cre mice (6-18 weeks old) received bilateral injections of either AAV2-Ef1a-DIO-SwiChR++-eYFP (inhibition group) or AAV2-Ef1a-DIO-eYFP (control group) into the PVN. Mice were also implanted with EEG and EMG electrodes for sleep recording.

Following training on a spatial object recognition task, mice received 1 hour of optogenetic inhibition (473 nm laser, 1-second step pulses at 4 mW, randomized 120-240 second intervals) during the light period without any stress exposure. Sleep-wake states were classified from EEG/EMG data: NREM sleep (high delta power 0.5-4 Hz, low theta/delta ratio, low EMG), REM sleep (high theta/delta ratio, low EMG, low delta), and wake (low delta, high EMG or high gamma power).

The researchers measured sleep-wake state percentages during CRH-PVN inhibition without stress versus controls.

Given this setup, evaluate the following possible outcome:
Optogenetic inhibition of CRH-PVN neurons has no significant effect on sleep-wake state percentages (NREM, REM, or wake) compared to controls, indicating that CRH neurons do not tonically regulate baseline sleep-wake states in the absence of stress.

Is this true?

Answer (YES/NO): YES